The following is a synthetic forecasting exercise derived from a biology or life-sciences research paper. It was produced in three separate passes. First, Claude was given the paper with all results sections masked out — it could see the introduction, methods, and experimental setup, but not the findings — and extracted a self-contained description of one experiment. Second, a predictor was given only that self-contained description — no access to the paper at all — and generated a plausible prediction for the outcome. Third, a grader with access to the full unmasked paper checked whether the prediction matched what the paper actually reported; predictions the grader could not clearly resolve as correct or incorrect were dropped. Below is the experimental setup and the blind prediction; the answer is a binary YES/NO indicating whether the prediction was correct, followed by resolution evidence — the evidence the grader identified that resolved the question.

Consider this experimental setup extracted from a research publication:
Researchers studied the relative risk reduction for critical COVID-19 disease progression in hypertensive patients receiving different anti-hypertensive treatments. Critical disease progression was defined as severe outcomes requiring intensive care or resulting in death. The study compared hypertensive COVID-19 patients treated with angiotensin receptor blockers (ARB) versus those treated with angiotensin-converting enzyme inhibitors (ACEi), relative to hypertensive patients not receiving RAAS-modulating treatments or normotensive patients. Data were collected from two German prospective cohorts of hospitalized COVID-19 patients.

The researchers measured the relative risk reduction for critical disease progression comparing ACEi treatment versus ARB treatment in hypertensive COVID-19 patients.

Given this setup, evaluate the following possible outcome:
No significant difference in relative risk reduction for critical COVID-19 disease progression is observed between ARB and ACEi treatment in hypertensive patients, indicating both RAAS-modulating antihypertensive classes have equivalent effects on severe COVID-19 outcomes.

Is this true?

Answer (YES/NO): NO